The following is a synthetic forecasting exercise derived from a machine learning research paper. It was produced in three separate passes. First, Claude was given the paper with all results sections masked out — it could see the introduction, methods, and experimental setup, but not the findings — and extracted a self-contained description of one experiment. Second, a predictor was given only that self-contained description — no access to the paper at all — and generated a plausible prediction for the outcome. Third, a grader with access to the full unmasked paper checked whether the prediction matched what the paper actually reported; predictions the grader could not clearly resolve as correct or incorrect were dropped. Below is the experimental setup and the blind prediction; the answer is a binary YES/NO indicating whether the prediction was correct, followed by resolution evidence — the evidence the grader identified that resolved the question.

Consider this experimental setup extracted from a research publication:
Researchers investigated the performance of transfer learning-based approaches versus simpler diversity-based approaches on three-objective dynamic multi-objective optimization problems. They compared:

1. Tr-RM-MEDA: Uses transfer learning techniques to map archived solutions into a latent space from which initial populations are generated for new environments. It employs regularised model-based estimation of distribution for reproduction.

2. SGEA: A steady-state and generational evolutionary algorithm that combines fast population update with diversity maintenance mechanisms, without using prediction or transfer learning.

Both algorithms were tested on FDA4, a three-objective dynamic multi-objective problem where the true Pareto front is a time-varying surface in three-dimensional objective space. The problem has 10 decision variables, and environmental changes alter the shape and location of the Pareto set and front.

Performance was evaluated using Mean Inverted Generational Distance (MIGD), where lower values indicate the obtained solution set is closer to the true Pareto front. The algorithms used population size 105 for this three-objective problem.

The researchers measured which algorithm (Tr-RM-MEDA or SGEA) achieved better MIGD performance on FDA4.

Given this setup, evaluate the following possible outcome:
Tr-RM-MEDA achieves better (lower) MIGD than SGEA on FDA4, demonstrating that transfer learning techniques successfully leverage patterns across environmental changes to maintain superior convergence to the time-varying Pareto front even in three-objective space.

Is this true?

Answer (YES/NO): NO